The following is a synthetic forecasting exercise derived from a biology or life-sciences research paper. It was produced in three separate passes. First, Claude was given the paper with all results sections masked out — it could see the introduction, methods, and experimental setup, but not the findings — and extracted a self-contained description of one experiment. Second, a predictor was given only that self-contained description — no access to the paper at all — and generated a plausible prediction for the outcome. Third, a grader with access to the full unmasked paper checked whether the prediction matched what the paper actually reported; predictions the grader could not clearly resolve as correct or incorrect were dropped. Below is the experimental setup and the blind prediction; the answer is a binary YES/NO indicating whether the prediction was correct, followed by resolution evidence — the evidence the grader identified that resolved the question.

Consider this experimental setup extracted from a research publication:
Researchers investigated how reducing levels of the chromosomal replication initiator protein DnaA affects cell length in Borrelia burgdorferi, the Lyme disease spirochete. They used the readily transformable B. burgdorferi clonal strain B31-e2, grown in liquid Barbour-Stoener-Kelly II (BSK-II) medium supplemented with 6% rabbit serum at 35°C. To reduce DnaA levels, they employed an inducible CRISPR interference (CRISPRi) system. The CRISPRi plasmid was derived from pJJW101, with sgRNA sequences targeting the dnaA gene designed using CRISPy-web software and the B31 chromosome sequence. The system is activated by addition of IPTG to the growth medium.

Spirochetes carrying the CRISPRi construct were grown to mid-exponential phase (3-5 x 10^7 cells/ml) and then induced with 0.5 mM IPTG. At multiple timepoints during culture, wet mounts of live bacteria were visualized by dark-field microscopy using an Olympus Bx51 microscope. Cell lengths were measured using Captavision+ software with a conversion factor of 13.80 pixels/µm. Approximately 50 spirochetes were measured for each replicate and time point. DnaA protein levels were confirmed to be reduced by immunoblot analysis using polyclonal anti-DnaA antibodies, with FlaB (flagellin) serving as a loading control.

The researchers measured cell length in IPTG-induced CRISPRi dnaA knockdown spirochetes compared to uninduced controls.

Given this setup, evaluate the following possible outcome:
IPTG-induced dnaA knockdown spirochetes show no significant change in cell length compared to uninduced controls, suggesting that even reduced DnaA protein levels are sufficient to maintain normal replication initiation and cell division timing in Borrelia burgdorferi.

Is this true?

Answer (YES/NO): NO